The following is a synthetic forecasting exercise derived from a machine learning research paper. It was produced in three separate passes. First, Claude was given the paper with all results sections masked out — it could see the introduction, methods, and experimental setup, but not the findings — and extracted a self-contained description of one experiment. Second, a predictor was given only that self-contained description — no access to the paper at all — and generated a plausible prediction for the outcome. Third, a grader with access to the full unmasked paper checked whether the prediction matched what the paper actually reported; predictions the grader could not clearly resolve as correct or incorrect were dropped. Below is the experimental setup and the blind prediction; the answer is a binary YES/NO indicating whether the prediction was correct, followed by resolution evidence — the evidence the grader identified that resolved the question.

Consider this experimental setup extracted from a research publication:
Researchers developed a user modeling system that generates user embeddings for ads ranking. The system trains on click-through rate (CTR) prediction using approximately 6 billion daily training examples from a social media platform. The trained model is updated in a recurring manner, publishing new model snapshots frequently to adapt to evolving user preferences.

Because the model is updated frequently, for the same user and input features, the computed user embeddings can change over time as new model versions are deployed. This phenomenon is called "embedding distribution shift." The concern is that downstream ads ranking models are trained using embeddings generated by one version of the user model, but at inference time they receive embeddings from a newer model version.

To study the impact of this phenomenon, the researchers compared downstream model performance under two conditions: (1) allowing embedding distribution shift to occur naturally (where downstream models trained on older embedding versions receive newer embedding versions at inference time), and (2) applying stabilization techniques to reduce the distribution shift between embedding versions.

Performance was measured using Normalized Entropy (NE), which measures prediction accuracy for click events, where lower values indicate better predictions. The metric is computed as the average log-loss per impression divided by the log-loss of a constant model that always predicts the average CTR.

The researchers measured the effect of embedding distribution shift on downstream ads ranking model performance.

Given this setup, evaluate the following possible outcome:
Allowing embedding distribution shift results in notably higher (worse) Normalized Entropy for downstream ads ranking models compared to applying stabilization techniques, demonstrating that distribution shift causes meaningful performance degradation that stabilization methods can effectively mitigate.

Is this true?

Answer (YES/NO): YES